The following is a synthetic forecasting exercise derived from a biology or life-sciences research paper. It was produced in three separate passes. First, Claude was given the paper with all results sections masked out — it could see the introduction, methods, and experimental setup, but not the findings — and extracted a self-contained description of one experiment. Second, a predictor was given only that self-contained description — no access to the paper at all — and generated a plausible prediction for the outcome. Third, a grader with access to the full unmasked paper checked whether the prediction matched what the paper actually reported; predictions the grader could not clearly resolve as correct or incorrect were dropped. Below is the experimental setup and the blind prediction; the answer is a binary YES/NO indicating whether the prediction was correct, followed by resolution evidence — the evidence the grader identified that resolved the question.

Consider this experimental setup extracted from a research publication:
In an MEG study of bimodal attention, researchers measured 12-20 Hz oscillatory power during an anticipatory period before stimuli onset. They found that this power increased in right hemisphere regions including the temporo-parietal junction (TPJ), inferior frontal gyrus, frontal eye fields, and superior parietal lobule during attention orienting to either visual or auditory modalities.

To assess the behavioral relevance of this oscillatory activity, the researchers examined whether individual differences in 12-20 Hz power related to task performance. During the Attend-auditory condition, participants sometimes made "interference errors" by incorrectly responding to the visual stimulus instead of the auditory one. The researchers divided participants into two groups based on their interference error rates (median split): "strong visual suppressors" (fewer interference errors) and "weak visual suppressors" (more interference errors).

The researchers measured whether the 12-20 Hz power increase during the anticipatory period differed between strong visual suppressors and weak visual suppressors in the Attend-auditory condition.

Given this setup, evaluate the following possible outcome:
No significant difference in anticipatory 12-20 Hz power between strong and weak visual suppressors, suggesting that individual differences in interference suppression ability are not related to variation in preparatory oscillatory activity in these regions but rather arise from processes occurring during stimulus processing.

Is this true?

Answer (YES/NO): NO